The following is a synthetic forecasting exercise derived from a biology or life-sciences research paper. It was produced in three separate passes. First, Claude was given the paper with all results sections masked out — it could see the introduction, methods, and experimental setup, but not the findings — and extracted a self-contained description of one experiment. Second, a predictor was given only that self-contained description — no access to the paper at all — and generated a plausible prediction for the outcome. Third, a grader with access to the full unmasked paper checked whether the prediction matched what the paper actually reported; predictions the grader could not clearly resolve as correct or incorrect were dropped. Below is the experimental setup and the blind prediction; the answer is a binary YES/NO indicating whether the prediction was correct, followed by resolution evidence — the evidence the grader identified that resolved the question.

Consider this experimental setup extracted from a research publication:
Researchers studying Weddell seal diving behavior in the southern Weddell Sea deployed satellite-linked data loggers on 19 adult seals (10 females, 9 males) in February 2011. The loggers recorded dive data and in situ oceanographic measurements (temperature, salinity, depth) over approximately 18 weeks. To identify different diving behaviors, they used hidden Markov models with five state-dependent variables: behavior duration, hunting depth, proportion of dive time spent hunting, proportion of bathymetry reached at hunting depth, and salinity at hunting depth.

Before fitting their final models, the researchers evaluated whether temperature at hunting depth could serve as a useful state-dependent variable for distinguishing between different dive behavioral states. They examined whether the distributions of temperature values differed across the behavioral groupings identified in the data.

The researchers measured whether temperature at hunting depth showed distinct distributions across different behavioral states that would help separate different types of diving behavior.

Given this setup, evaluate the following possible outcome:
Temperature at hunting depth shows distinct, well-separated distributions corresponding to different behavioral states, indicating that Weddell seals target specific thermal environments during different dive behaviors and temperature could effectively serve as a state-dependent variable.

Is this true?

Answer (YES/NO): NO